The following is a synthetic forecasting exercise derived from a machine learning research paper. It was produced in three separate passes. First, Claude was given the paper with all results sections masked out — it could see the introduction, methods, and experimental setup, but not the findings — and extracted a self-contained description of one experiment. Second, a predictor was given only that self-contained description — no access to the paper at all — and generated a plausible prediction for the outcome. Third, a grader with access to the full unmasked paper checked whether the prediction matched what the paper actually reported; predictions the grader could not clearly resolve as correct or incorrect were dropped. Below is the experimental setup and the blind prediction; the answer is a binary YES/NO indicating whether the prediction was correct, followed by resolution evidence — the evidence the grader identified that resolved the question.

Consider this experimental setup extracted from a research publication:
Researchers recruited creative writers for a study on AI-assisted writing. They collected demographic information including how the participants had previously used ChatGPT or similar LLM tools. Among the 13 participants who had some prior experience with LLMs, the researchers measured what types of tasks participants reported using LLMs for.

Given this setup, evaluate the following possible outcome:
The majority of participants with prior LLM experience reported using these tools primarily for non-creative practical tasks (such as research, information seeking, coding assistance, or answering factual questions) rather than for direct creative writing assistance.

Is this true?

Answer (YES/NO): NO